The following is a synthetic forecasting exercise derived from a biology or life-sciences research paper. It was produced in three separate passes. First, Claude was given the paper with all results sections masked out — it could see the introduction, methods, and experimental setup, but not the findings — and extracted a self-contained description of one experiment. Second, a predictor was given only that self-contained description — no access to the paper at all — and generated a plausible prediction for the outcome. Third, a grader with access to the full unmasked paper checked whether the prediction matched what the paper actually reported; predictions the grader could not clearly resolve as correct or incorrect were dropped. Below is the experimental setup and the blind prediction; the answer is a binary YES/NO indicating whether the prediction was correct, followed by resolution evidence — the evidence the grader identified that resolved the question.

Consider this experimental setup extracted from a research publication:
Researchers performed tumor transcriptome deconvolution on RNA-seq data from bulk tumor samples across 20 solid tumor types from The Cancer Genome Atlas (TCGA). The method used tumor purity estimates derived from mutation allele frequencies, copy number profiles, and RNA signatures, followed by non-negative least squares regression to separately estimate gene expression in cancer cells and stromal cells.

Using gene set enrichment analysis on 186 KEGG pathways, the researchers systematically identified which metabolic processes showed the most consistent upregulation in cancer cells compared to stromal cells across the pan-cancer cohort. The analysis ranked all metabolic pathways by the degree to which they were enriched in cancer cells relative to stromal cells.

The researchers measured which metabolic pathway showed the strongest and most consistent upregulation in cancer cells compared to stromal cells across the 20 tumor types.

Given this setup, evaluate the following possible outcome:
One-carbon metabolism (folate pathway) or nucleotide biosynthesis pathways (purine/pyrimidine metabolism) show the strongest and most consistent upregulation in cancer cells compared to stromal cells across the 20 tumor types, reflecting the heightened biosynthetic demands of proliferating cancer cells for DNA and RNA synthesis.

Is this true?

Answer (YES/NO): NO